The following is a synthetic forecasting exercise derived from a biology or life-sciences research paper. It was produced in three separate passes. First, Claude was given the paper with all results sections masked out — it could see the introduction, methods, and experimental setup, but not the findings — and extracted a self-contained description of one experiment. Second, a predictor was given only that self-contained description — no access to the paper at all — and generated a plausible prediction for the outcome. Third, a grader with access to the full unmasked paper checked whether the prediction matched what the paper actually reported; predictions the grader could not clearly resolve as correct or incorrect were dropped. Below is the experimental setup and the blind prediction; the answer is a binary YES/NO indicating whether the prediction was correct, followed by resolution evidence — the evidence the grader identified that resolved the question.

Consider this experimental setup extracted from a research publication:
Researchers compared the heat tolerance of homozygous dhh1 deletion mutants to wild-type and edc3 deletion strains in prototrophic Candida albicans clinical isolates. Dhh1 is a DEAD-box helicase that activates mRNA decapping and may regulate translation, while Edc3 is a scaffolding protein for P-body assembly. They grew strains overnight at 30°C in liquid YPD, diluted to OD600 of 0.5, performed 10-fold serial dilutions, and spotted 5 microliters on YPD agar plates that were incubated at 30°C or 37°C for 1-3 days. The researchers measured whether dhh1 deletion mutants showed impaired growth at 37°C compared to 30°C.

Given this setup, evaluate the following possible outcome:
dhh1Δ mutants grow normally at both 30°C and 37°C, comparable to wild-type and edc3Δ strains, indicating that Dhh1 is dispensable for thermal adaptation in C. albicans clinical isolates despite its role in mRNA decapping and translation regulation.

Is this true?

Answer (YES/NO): NO